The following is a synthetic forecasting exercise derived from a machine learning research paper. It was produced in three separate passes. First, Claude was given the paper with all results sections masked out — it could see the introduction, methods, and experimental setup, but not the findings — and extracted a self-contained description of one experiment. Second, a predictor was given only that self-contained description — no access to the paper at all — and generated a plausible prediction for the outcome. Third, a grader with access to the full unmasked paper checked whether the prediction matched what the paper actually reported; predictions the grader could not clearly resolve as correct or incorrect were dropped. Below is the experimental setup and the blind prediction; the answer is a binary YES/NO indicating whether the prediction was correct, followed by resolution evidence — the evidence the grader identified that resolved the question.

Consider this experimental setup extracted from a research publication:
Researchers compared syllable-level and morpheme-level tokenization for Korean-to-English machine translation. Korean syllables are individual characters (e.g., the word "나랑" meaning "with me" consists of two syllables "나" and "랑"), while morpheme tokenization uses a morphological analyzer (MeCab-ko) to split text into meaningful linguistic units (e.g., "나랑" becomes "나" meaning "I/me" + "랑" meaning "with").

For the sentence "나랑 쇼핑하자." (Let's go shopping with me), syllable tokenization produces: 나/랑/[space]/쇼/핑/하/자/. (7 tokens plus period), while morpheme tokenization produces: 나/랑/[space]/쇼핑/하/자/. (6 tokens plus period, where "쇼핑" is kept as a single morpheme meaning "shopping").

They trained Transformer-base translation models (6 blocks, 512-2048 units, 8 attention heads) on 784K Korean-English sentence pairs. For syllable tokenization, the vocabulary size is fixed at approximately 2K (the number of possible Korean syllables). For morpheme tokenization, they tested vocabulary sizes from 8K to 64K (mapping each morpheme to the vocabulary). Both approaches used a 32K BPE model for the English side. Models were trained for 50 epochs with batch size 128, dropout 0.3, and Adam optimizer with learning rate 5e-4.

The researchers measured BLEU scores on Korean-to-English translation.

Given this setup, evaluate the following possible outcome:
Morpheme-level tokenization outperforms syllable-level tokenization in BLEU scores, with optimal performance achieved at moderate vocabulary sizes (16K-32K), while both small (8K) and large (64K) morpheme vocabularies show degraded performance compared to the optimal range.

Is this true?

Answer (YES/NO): NO